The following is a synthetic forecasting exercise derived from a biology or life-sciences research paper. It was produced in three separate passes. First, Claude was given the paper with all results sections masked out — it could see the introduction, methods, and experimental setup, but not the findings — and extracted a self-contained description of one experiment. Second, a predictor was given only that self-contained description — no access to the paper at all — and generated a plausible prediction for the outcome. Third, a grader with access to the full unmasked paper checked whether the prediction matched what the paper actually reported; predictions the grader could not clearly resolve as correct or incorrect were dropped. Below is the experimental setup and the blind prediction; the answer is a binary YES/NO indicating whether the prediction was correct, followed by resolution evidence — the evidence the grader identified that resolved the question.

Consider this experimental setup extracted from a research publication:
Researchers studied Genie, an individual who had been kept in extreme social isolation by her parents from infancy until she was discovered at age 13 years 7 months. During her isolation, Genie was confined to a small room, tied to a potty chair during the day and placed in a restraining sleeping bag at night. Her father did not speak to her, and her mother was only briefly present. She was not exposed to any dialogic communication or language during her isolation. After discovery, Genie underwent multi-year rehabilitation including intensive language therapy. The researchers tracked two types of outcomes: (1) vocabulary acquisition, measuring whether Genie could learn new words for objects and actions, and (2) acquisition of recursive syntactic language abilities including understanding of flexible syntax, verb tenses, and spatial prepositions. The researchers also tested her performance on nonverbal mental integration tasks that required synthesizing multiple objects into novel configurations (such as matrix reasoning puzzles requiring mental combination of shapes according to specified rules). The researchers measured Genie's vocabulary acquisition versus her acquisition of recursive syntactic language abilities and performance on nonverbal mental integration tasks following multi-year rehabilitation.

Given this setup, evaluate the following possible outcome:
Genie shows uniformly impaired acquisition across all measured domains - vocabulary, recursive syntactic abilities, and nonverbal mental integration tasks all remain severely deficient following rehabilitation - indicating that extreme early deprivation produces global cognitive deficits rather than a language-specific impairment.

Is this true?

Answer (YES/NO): NO